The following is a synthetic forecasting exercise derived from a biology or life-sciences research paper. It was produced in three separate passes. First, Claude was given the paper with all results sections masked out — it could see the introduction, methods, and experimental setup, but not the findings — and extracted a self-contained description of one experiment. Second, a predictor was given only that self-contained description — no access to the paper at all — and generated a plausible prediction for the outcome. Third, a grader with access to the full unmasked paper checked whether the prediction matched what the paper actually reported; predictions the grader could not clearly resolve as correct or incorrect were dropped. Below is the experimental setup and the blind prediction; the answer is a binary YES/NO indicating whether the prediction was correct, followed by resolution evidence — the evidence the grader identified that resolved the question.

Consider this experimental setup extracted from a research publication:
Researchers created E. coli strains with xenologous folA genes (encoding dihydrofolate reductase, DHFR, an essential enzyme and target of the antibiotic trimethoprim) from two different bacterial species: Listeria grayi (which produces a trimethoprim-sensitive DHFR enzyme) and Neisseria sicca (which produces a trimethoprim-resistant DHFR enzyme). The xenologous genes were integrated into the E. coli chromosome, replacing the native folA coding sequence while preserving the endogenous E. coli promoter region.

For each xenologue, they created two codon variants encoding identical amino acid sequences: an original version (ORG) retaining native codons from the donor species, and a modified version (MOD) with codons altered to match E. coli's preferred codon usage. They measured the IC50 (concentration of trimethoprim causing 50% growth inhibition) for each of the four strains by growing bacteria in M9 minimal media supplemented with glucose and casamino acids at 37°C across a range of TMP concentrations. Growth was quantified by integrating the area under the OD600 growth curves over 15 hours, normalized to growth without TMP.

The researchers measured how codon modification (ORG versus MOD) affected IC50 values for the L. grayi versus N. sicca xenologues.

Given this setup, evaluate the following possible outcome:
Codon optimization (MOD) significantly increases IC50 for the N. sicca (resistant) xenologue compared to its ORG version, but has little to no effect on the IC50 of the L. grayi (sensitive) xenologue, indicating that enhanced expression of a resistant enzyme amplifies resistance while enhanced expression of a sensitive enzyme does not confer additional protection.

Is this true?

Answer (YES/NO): NO